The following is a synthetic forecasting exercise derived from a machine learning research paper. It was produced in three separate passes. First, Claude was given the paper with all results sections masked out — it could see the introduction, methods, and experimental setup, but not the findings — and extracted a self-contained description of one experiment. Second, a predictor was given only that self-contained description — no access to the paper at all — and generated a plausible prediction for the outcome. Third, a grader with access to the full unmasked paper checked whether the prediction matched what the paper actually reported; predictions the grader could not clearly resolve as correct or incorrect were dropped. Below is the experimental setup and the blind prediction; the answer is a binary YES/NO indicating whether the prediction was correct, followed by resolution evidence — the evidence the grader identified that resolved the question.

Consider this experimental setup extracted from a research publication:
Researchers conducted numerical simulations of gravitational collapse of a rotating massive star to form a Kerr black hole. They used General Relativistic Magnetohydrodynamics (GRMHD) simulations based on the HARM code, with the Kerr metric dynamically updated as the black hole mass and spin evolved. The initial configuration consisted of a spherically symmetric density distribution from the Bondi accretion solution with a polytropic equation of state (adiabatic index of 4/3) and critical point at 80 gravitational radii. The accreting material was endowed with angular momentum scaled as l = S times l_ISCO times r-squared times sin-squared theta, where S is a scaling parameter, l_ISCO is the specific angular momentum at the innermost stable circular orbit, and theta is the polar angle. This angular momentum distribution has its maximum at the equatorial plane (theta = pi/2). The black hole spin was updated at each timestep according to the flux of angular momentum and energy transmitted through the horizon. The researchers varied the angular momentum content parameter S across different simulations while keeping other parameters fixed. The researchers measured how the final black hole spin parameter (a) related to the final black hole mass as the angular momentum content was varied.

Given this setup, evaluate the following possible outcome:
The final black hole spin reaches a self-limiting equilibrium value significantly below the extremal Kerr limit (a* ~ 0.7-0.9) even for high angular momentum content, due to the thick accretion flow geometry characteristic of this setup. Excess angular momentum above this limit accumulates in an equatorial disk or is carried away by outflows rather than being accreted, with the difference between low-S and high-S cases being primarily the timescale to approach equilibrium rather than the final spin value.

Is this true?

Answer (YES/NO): NO